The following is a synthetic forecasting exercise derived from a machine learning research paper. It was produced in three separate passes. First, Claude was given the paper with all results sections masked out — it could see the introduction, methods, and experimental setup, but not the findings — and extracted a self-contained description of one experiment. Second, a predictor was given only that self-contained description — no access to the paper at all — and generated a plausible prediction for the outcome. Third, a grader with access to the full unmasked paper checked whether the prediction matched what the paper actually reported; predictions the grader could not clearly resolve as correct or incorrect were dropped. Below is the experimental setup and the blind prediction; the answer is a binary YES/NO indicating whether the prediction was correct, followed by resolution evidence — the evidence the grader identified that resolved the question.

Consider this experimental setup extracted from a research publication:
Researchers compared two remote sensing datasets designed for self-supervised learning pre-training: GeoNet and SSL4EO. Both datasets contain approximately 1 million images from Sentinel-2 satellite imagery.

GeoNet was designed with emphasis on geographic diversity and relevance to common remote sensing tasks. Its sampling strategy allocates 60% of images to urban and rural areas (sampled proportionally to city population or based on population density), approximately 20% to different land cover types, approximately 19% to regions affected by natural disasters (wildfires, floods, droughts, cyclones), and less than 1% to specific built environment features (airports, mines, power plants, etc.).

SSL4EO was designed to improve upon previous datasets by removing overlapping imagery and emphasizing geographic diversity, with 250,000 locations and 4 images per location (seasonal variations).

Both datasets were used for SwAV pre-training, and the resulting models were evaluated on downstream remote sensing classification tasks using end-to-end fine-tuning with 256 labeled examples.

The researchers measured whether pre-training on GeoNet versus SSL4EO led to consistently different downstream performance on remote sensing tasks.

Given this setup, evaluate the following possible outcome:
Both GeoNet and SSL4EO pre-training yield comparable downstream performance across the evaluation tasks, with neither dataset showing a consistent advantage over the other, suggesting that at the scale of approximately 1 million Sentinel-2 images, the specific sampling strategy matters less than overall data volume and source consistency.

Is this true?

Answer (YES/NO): YES